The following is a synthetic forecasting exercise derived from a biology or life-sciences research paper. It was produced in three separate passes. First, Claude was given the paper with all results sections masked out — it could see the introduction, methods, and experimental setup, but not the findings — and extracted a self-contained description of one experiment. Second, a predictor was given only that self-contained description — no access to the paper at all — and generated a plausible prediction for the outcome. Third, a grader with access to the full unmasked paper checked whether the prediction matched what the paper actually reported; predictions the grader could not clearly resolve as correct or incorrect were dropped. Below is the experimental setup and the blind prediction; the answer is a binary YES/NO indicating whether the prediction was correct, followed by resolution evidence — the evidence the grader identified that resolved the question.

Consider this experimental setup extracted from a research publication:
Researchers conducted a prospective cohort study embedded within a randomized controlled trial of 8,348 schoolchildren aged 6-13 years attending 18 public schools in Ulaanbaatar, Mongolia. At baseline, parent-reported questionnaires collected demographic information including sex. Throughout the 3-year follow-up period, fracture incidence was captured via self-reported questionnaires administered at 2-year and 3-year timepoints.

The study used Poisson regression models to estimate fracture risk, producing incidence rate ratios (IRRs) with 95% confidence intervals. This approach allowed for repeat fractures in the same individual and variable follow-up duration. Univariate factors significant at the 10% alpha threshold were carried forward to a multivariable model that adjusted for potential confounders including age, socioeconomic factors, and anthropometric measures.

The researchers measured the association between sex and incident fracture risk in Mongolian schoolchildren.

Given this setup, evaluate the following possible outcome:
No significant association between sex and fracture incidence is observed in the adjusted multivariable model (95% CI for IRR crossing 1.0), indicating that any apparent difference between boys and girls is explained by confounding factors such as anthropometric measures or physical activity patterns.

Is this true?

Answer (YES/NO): NO